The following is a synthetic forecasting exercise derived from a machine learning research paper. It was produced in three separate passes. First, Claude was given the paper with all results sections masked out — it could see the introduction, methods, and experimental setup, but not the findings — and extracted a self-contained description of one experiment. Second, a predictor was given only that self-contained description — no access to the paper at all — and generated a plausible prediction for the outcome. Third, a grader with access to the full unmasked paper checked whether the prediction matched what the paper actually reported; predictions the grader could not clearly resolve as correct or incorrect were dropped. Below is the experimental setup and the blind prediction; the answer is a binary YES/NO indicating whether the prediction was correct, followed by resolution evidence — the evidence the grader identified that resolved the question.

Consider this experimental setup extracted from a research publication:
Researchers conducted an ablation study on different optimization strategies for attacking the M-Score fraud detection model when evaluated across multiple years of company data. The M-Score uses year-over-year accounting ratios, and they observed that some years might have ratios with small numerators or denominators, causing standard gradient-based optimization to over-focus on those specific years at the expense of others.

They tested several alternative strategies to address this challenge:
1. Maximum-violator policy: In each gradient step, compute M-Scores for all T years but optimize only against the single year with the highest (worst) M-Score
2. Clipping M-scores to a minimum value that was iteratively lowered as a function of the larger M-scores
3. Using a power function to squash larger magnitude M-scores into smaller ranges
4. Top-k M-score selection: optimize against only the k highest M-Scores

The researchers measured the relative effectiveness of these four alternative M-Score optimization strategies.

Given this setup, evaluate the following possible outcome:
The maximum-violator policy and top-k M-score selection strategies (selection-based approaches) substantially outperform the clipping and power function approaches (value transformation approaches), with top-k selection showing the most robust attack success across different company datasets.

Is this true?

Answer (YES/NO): NO